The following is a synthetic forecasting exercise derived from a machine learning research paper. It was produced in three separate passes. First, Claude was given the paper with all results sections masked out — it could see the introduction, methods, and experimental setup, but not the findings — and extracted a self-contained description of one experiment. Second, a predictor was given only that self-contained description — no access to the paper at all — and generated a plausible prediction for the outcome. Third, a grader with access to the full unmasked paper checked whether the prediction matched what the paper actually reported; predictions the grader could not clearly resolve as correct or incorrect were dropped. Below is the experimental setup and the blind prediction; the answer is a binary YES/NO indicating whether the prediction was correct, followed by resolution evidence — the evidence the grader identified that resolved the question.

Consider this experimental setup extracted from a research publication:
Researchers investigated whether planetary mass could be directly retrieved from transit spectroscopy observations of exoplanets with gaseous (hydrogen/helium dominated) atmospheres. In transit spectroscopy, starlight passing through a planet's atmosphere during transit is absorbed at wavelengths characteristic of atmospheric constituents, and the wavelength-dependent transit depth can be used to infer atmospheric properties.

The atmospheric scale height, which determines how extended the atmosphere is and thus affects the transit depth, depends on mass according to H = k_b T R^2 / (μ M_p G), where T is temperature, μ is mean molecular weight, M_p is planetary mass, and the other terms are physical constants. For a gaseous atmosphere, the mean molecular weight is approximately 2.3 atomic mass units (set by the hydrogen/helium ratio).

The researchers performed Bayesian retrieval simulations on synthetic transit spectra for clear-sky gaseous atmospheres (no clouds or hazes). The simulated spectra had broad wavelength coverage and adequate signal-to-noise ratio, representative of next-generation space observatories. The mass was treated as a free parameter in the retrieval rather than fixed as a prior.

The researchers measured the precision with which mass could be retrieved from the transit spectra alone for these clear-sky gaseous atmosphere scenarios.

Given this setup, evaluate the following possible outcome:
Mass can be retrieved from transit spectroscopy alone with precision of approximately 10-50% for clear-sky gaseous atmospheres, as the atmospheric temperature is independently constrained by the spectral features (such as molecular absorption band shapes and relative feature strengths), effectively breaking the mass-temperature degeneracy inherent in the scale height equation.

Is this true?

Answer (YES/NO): NO